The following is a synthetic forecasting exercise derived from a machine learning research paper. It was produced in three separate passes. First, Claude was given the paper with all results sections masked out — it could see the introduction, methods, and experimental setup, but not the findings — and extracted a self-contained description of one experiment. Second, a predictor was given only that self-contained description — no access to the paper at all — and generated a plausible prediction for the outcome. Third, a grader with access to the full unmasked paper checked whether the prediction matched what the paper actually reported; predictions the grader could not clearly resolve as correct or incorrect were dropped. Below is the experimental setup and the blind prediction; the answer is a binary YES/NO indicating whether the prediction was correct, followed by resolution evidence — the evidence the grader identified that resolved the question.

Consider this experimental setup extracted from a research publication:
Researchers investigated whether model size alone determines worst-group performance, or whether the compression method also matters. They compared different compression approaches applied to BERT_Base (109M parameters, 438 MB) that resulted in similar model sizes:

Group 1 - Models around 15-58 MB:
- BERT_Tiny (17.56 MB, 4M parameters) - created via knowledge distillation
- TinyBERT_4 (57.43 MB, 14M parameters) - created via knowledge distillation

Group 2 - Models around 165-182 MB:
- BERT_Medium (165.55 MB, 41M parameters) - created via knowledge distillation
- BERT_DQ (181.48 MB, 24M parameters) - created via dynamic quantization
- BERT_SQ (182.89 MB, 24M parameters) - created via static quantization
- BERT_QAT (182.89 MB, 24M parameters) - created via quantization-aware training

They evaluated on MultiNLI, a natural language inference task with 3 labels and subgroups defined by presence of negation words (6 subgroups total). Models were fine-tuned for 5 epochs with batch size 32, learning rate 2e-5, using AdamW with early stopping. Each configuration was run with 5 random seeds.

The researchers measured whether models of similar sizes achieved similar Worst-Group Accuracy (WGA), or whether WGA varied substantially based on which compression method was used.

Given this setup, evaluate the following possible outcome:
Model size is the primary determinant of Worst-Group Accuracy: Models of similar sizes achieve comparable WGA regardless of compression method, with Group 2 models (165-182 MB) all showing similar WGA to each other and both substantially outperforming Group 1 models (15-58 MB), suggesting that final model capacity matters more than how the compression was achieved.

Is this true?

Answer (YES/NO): NO